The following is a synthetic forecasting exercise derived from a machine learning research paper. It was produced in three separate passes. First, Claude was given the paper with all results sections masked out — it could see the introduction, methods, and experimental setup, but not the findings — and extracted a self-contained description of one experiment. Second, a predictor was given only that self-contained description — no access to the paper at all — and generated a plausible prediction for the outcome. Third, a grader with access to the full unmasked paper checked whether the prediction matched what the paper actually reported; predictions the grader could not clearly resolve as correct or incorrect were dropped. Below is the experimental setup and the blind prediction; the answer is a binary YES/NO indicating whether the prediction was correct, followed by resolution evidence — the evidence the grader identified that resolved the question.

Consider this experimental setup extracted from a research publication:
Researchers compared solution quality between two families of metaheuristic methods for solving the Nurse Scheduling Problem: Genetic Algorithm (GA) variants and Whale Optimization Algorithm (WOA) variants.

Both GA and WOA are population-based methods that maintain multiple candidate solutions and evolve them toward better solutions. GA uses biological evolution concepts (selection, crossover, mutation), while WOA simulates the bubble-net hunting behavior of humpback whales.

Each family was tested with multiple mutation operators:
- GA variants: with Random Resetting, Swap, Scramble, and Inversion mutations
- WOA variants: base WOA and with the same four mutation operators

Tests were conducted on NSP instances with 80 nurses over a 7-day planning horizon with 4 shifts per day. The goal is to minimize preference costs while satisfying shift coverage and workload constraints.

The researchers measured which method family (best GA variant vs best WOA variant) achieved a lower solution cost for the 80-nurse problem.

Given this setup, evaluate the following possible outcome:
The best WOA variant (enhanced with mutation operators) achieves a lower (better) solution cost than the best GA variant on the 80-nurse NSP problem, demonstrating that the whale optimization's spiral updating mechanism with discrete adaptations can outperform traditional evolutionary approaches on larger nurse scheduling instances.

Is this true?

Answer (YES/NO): NO